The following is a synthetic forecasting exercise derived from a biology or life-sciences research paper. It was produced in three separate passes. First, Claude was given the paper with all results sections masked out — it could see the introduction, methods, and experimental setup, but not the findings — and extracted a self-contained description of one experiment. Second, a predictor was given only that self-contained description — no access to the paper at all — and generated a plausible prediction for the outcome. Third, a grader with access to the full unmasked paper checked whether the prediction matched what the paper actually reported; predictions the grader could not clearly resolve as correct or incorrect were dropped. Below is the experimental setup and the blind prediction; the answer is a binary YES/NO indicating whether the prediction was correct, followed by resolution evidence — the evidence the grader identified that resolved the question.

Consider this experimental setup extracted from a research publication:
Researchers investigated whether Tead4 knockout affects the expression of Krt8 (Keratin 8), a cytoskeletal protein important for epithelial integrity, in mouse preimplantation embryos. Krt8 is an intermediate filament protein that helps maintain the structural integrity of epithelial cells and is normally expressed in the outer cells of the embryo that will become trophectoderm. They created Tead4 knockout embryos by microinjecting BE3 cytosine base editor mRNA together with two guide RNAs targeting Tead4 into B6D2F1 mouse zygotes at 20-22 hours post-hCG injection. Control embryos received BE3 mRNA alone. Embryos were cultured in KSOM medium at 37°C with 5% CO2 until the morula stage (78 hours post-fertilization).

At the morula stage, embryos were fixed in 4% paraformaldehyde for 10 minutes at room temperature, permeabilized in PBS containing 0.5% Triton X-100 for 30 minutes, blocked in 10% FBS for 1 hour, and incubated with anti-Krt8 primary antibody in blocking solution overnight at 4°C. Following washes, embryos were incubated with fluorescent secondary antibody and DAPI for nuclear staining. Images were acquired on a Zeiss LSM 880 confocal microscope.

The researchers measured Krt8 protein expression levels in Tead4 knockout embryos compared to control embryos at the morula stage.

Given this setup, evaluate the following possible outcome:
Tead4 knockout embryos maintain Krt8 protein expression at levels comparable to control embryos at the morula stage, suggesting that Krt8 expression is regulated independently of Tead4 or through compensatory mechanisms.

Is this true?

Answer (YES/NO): NO